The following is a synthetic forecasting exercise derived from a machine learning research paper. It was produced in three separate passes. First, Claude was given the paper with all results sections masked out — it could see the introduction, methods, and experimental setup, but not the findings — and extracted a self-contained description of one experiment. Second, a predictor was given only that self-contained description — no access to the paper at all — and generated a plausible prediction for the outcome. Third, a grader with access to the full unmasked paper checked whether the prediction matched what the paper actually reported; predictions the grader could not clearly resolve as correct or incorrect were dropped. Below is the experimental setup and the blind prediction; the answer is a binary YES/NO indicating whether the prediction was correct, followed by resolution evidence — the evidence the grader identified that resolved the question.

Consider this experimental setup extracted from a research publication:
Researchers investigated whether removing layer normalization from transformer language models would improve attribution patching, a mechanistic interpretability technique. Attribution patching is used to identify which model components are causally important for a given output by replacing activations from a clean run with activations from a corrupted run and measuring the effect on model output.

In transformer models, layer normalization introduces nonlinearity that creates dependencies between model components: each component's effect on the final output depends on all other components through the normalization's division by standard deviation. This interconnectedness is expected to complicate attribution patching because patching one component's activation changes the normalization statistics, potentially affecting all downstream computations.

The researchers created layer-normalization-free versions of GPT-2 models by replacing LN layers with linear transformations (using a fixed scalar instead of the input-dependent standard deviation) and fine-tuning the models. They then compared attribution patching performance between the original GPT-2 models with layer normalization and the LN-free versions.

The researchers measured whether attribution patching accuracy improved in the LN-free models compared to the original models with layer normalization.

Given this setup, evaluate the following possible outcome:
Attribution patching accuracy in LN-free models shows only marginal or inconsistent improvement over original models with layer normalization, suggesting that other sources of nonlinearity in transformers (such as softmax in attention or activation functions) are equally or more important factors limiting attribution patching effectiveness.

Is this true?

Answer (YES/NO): YES